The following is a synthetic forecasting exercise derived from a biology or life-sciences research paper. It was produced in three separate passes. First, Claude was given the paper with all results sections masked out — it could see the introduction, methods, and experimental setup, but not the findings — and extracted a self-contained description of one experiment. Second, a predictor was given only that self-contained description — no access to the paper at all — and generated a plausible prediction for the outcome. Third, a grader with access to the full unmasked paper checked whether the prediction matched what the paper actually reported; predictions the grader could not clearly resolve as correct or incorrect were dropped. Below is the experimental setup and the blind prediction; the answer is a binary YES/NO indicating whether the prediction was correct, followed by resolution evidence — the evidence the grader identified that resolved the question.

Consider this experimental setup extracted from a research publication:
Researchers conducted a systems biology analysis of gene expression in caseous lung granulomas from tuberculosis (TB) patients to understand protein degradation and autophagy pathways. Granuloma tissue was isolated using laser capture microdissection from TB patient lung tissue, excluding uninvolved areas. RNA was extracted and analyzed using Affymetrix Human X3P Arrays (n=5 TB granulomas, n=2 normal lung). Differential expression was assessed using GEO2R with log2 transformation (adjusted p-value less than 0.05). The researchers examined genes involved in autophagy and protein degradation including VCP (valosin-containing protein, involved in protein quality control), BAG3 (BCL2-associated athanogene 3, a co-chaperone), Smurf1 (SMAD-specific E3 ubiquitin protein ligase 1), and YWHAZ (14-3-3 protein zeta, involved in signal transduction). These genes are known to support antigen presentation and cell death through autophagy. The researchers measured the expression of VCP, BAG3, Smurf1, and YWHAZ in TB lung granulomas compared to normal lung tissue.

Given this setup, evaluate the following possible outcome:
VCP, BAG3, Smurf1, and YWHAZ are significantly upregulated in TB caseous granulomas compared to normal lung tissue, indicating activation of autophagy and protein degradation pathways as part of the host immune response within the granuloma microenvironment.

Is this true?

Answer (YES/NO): YES